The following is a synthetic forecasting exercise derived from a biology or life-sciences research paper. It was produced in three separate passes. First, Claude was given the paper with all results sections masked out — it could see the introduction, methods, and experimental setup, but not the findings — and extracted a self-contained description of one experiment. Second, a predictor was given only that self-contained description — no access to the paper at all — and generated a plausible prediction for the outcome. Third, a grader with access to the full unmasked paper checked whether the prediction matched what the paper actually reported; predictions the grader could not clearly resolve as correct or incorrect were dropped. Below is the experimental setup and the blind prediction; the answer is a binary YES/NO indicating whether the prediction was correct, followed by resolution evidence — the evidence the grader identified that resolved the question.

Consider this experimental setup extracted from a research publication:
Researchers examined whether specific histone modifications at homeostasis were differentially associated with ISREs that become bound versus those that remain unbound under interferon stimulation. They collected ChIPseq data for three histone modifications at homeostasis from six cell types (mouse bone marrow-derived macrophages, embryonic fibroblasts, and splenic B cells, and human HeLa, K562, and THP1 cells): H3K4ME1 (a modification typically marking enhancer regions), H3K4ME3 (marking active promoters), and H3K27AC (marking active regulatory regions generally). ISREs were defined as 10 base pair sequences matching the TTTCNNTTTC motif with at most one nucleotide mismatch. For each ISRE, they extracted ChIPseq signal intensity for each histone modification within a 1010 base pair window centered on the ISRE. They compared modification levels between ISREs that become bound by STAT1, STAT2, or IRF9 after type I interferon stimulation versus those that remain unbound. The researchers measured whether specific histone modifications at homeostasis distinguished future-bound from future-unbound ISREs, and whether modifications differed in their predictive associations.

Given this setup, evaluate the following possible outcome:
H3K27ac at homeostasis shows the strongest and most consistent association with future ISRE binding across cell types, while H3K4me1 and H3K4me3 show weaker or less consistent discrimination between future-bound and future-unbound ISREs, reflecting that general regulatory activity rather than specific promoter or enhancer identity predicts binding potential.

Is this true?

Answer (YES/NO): NO